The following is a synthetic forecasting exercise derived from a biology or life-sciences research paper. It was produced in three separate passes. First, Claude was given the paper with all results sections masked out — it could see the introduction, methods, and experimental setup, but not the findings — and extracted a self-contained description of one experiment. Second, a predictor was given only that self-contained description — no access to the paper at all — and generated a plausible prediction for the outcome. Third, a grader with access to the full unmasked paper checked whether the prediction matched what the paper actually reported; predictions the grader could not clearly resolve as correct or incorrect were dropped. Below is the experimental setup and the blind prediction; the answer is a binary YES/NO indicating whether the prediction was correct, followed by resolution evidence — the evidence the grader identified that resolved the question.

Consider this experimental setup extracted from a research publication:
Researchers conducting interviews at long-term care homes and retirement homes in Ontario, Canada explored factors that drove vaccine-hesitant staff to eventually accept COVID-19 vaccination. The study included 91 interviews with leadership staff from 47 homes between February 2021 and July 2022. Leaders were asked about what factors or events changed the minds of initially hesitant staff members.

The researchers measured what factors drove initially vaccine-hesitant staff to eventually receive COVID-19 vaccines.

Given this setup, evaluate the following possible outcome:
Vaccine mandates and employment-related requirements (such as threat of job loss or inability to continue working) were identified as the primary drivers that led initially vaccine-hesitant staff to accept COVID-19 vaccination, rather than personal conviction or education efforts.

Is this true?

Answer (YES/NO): NO